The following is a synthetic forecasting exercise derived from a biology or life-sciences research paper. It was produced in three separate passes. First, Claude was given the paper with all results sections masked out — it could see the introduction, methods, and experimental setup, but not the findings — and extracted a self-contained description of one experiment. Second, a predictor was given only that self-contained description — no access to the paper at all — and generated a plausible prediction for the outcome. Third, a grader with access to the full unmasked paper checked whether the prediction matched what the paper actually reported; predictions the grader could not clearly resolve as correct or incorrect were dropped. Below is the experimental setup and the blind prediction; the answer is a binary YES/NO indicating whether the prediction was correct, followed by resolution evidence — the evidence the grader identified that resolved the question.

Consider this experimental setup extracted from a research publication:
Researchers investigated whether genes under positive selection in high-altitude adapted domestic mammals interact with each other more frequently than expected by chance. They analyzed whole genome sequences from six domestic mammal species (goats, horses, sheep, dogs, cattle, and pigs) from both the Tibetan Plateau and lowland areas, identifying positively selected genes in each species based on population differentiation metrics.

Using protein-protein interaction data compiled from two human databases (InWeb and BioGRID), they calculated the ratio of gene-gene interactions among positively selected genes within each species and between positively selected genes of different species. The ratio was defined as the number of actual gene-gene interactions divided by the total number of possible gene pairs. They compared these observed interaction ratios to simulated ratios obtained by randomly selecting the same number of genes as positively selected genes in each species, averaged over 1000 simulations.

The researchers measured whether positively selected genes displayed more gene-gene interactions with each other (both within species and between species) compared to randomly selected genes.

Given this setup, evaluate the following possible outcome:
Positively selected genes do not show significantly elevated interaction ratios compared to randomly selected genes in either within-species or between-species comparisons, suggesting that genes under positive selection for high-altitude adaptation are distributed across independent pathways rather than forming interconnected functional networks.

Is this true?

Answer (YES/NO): NO